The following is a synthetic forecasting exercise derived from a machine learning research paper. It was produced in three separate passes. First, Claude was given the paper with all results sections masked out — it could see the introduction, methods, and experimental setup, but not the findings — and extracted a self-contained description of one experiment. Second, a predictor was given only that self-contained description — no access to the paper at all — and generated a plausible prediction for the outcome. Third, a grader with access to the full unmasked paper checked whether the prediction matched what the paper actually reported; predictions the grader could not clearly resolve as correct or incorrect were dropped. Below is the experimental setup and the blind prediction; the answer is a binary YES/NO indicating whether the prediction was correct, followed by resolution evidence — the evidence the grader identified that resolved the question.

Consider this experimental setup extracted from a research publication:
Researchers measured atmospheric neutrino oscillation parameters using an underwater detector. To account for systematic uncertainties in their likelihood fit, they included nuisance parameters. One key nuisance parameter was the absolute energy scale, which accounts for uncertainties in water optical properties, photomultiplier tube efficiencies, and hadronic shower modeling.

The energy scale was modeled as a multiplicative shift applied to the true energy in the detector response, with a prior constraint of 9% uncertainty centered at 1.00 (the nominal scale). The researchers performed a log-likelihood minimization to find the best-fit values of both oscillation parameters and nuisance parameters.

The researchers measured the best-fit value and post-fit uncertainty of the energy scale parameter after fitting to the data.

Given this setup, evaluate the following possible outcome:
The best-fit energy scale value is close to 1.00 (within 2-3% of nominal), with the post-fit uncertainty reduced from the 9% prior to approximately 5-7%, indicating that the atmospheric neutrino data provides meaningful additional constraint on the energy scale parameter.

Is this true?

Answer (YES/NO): NO